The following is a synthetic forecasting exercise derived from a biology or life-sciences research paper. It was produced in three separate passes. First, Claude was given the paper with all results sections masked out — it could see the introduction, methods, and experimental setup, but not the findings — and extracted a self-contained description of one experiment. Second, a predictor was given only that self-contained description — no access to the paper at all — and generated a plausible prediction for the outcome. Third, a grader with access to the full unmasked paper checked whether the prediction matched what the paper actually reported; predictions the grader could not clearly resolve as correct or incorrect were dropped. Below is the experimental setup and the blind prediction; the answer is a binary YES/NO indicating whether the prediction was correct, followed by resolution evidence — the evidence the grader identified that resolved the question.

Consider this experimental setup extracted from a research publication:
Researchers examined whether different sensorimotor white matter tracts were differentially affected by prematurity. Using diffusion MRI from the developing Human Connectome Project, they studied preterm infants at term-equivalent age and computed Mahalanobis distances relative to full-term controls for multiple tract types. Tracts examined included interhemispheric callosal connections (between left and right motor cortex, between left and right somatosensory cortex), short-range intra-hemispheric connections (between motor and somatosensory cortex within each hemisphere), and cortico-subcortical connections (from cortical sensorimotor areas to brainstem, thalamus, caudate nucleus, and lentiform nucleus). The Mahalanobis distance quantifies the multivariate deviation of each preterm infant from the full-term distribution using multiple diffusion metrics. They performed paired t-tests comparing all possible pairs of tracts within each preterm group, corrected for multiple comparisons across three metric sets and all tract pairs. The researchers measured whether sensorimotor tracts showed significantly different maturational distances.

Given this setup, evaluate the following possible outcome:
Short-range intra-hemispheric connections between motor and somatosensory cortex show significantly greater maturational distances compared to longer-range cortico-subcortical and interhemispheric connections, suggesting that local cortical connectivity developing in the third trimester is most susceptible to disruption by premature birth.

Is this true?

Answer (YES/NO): YES